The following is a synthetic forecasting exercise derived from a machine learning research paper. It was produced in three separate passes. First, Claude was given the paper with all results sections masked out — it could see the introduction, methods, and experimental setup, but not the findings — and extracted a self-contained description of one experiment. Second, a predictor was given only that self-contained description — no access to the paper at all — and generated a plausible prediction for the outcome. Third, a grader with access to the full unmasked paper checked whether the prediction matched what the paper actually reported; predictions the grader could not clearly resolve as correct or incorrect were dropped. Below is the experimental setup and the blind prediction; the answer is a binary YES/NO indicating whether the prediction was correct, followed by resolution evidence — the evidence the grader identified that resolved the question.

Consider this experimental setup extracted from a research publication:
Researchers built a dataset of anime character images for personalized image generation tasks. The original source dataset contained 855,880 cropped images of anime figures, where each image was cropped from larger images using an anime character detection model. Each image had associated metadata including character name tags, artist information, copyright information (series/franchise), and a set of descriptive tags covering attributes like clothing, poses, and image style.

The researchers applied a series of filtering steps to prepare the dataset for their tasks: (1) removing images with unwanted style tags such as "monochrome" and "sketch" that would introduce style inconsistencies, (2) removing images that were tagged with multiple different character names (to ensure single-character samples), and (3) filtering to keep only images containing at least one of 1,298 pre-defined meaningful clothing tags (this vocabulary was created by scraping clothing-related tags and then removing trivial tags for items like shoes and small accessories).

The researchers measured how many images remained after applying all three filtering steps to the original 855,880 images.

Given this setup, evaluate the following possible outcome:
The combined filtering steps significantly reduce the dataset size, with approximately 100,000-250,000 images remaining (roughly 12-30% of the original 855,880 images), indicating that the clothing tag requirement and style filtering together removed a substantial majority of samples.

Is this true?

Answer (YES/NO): NO